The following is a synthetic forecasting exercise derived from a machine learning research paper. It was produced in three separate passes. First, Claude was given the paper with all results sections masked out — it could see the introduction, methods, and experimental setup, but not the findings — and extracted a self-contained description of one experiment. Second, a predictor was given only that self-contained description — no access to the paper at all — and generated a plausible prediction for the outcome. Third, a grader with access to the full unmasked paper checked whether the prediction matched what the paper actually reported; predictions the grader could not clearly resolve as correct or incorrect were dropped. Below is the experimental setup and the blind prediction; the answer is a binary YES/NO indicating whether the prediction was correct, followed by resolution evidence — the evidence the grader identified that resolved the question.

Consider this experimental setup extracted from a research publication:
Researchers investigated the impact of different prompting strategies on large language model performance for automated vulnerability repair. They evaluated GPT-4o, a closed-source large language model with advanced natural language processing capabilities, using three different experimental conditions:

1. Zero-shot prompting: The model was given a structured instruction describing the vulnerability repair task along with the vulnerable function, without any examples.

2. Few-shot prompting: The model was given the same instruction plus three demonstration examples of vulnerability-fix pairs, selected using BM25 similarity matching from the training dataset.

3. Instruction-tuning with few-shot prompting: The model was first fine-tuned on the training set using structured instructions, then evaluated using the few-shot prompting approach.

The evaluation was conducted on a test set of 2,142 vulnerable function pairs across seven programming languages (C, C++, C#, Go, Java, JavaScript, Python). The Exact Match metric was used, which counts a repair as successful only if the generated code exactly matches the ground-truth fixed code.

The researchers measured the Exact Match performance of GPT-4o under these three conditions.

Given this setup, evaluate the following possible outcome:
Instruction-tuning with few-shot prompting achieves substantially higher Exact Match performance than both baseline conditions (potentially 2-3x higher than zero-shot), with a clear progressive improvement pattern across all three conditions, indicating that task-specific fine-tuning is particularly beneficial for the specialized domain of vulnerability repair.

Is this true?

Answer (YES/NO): NO